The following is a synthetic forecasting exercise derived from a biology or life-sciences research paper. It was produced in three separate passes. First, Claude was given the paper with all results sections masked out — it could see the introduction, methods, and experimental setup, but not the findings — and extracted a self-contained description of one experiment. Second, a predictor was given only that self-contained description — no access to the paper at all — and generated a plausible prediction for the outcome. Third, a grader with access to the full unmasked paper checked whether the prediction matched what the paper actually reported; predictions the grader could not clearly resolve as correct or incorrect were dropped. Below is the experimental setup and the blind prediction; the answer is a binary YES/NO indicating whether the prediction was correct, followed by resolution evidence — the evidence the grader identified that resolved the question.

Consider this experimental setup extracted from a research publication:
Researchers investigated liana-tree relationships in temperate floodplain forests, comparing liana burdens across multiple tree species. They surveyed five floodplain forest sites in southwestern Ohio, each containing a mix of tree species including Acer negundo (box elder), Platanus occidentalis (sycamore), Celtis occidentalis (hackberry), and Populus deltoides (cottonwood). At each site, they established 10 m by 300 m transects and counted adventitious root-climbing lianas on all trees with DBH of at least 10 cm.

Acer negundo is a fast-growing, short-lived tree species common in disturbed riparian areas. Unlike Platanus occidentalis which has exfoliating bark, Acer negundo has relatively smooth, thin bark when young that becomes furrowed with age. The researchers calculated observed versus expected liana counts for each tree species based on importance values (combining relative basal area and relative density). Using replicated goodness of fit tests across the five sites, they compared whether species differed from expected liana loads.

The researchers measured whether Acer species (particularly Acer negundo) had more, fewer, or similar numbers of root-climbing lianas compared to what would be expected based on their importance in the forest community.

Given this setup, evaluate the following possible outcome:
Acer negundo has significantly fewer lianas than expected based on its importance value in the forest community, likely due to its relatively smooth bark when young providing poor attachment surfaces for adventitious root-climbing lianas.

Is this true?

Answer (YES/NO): NO